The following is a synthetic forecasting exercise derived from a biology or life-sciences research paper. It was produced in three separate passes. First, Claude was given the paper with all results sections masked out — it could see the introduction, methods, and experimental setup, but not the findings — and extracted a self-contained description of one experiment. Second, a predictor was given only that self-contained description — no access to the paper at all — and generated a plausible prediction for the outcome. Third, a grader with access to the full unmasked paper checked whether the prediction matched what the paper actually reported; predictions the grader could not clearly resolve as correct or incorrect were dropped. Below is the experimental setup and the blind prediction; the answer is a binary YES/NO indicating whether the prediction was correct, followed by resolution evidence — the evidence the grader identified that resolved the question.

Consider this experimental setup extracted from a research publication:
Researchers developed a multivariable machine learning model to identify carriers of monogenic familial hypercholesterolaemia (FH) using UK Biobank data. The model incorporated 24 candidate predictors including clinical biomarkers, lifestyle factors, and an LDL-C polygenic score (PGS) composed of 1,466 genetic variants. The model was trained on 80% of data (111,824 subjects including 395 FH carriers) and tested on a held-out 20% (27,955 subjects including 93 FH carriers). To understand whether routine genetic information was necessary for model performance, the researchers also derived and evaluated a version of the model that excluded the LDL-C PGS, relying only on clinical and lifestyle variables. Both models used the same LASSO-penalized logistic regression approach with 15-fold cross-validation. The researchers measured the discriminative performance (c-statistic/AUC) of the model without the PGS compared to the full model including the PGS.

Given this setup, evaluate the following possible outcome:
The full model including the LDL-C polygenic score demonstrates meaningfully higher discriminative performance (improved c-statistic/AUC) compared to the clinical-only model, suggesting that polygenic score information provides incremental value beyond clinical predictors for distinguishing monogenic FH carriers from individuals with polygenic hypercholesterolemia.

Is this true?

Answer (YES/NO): NO